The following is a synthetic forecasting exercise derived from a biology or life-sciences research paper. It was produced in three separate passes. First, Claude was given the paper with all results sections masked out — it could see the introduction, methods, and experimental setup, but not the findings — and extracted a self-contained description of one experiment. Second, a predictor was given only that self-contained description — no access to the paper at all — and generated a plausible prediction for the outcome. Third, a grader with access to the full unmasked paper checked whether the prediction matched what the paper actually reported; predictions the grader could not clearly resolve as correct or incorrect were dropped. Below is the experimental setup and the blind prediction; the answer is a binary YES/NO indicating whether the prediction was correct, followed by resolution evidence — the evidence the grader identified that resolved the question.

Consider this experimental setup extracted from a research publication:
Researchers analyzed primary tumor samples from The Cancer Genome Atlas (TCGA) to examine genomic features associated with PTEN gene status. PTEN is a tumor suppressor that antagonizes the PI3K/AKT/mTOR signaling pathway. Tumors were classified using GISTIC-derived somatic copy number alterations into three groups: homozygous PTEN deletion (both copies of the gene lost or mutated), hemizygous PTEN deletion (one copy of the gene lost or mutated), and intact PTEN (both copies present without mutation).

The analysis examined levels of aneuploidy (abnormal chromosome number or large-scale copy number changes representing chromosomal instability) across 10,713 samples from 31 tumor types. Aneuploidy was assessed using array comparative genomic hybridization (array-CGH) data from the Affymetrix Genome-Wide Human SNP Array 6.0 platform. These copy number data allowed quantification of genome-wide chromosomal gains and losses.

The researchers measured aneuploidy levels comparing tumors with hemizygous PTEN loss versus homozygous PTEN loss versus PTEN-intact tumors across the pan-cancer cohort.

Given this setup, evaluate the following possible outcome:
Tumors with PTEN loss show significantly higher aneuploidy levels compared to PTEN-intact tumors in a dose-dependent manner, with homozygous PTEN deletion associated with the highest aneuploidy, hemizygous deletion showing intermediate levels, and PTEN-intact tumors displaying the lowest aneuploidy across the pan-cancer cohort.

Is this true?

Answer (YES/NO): NO